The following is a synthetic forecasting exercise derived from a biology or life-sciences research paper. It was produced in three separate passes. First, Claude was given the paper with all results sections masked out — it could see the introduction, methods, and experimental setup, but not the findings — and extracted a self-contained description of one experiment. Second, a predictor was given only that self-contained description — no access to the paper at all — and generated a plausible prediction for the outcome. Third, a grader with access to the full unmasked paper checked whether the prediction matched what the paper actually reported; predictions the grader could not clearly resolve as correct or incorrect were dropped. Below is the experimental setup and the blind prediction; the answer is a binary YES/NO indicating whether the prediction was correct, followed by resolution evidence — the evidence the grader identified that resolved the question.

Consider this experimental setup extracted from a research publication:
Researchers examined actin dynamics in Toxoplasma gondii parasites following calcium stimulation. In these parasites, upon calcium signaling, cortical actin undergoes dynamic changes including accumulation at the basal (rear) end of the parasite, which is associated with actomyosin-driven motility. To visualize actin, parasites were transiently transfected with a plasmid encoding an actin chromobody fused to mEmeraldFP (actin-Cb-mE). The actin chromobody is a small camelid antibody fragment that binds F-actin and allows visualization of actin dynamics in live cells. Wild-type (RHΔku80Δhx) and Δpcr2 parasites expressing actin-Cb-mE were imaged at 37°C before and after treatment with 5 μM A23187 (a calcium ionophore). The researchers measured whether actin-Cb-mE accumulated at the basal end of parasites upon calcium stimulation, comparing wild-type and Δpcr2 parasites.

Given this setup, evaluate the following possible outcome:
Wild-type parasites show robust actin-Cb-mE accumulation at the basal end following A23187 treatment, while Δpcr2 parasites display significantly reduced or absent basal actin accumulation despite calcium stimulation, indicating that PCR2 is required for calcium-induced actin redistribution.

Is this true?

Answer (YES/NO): NO